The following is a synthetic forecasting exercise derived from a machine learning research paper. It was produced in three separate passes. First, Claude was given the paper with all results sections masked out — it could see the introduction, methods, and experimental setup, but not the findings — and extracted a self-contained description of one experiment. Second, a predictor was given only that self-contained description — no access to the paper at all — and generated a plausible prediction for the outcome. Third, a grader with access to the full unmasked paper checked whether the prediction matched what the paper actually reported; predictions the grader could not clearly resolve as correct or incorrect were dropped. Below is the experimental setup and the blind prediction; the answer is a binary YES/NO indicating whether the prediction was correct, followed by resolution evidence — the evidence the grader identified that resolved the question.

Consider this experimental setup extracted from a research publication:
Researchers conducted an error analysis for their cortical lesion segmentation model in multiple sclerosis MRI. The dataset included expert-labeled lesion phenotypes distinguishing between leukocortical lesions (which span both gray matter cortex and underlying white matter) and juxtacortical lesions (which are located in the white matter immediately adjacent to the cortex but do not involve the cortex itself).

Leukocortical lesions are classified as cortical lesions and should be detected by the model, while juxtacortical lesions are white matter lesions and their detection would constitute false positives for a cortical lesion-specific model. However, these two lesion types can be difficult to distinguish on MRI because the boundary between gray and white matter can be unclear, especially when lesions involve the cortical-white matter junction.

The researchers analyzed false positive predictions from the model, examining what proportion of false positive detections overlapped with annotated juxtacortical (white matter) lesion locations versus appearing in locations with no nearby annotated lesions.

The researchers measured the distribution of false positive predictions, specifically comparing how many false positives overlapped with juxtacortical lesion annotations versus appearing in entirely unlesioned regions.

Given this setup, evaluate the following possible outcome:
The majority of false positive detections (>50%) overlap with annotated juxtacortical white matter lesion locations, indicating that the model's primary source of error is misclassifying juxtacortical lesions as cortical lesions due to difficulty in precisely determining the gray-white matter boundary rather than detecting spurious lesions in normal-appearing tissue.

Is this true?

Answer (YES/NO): NO